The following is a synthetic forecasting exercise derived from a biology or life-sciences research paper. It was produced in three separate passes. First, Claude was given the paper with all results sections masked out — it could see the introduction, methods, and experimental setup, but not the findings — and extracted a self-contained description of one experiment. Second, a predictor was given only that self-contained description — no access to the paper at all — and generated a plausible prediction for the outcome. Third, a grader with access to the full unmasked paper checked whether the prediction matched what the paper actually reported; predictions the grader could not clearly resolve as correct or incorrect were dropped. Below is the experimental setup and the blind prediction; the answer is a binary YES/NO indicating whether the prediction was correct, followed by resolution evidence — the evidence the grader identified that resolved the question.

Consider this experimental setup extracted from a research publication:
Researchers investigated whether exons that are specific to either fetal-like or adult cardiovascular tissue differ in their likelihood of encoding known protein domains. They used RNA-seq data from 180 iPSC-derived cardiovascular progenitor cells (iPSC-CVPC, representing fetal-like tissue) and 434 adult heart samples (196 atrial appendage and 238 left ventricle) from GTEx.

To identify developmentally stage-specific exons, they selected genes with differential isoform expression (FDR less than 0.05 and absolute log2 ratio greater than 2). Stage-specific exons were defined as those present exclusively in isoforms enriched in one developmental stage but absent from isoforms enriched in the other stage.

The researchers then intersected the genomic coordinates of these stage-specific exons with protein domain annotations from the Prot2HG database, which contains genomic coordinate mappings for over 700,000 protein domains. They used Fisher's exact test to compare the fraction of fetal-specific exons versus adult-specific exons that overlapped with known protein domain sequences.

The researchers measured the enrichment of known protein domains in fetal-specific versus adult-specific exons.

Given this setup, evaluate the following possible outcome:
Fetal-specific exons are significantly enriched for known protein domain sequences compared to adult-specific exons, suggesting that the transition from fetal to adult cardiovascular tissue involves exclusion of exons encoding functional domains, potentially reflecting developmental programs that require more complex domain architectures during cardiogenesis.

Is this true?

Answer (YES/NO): YES